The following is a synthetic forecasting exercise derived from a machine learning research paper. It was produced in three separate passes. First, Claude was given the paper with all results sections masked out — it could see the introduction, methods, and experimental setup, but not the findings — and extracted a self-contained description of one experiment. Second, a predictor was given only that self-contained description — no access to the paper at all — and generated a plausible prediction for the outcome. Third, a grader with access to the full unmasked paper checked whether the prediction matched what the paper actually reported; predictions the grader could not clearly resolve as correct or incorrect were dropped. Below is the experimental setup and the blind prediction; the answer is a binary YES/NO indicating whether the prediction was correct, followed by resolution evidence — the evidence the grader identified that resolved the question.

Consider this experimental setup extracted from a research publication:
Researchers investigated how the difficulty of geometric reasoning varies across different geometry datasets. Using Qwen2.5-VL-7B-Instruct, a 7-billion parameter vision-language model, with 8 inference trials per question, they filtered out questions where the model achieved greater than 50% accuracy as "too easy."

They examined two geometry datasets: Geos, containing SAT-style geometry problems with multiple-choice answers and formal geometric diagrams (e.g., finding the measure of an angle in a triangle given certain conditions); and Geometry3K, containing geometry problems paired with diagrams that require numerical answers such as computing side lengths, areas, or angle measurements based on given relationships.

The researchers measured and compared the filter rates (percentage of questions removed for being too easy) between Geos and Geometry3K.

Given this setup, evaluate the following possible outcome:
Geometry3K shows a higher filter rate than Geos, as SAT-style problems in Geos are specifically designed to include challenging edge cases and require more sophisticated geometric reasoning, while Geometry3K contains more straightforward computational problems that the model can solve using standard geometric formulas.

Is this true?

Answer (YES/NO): YES